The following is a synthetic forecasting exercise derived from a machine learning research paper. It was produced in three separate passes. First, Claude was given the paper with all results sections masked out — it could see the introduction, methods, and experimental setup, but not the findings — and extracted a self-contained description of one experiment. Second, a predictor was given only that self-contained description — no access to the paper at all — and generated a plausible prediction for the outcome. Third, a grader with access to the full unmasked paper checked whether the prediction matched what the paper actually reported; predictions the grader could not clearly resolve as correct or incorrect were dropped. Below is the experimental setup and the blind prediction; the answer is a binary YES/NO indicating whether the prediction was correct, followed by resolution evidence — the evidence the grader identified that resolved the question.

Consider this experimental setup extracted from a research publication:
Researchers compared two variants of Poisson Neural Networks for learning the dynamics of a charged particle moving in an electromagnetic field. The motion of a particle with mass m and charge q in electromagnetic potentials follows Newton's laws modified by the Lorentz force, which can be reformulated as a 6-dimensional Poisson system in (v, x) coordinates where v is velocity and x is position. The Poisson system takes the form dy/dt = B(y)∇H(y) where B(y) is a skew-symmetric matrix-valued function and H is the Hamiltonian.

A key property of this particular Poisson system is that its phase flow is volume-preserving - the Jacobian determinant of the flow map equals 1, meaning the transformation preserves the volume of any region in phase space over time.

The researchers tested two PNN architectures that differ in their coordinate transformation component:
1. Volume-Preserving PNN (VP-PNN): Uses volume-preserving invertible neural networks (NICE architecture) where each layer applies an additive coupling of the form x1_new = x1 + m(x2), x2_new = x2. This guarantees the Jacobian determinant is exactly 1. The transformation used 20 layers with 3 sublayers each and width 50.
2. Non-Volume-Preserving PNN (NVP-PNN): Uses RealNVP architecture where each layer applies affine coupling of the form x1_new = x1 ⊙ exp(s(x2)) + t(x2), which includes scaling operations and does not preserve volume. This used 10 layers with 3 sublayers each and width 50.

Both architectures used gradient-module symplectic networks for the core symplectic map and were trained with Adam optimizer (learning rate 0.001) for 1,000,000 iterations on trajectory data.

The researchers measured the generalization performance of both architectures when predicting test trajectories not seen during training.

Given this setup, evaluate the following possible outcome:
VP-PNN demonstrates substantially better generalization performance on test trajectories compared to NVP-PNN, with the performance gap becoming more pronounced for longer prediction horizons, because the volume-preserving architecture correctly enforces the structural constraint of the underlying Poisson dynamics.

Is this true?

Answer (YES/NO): NO